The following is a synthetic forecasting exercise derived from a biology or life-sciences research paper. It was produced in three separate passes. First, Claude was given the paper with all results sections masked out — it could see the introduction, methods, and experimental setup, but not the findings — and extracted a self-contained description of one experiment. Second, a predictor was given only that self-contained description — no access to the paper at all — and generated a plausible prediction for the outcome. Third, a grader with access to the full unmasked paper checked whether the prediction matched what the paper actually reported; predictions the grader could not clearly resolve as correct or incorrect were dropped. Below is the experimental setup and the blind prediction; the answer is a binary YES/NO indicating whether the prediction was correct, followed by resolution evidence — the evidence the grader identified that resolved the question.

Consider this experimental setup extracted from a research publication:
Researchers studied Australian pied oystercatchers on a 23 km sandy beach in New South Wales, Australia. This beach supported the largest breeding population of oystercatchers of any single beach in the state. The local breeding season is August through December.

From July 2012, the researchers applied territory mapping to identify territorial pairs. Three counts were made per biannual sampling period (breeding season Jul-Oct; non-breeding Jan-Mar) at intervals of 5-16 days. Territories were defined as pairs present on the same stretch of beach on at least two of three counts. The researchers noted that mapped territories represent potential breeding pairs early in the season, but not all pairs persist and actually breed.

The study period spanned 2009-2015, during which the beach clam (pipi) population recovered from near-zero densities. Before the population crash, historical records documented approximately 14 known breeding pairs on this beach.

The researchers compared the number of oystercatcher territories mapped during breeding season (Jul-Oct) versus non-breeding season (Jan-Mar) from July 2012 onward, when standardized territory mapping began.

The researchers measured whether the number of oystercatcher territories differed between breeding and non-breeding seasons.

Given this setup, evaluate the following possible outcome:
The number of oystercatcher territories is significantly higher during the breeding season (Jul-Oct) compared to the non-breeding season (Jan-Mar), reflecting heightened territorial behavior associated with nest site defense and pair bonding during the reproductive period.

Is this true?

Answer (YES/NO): YES